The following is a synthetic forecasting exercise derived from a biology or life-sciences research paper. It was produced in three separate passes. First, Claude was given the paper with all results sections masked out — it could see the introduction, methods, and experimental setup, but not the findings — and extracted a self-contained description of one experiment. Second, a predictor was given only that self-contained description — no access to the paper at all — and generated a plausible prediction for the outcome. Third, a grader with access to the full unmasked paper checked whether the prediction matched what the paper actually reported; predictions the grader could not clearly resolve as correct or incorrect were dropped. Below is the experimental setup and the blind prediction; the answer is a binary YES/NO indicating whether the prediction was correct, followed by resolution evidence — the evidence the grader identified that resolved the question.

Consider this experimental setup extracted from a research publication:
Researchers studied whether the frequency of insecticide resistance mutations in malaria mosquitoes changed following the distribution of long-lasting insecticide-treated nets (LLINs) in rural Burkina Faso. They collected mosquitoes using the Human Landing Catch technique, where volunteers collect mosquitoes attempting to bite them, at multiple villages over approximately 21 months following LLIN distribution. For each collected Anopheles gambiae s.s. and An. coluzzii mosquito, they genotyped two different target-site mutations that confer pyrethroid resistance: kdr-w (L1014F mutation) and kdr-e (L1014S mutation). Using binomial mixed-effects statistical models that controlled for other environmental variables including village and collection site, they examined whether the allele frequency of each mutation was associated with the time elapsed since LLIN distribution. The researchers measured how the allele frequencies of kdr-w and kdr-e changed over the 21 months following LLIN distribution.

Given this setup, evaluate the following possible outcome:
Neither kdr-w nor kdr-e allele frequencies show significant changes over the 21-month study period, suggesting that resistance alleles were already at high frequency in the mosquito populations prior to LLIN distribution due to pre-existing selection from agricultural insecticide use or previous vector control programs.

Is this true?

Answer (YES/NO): NO